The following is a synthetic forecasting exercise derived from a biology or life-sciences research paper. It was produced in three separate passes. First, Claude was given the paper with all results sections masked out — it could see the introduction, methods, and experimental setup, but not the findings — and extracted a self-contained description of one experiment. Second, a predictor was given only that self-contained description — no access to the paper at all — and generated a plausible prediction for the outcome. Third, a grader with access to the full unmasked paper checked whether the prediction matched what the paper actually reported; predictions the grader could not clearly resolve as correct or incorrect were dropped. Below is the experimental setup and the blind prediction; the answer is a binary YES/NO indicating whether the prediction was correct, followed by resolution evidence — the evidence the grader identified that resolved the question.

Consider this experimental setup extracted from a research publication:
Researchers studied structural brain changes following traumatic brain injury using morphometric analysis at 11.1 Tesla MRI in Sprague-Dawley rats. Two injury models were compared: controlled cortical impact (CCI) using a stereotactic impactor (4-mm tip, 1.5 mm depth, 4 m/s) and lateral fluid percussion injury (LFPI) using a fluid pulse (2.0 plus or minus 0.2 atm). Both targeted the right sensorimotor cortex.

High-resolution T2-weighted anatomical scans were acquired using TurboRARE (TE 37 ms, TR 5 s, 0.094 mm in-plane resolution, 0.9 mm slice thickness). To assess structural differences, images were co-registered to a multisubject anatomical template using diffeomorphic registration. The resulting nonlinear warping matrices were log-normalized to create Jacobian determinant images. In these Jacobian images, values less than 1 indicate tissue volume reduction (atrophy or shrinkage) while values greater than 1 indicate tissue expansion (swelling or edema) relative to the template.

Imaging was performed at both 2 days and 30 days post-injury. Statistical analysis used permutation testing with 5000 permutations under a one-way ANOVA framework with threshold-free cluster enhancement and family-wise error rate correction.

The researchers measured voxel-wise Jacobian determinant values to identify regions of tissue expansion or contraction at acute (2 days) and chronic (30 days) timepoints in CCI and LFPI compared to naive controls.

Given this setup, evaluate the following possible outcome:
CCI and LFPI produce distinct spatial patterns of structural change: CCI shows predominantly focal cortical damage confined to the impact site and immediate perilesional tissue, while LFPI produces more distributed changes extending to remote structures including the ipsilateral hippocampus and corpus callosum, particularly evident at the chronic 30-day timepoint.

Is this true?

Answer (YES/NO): NO